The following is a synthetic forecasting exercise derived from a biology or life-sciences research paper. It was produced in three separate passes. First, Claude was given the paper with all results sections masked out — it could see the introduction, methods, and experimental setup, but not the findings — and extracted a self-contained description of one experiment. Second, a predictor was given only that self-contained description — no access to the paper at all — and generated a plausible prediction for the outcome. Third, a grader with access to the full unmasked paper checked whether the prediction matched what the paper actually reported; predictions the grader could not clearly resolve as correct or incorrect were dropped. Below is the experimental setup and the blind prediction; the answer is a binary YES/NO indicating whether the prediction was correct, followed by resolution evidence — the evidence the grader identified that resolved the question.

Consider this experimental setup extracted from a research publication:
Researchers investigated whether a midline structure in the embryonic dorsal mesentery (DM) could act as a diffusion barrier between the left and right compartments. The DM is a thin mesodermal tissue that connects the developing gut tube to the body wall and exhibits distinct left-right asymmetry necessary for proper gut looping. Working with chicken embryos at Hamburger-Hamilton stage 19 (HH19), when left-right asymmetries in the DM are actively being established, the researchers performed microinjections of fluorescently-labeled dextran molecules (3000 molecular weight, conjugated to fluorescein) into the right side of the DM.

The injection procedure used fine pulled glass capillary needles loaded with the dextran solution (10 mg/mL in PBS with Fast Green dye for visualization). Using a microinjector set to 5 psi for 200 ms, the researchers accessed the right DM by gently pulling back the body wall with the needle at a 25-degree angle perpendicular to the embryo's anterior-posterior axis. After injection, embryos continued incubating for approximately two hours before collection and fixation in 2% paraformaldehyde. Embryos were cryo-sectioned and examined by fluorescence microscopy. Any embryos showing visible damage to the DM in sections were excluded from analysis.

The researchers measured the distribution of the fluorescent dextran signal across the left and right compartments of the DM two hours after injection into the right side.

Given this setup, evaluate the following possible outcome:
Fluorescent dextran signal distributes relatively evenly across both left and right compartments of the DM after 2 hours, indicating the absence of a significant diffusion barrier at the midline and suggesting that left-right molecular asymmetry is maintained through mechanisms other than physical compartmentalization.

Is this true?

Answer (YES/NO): NO